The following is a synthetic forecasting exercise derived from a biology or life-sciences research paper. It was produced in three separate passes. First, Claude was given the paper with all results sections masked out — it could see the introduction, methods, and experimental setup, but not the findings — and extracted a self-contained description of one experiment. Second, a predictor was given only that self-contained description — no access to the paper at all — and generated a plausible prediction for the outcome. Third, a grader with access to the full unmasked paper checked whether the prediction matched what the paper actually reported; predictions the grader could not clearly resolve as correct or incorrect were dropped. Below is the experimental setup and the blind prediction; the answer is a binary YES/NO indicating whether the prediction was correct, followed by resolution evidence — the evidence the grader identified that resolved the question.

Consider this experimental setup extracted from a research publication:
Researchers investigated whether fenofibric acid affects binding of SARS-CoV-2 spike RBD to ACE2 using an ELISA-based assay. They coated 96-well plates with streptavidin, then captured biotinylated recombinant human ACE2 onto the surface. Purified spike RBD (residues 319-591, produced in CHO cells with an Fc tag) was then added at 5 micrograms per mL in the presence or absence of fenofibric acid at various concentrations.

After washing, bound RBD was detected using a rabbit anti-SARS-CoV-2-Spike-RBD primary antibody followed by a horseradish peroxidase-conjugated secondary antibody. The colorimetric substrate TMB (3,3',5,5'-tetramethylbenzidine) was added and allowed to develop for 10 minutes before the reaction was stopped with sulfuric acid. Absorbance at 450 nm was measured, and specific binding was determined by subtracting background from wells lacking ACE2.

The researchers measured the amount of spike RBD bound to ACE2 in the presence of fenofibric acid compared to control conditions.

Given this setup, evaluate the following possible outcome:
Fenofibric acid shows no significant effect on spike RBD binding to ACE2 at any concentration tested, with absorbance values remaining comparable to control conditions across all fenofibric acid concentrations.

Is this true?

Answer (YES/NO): NO